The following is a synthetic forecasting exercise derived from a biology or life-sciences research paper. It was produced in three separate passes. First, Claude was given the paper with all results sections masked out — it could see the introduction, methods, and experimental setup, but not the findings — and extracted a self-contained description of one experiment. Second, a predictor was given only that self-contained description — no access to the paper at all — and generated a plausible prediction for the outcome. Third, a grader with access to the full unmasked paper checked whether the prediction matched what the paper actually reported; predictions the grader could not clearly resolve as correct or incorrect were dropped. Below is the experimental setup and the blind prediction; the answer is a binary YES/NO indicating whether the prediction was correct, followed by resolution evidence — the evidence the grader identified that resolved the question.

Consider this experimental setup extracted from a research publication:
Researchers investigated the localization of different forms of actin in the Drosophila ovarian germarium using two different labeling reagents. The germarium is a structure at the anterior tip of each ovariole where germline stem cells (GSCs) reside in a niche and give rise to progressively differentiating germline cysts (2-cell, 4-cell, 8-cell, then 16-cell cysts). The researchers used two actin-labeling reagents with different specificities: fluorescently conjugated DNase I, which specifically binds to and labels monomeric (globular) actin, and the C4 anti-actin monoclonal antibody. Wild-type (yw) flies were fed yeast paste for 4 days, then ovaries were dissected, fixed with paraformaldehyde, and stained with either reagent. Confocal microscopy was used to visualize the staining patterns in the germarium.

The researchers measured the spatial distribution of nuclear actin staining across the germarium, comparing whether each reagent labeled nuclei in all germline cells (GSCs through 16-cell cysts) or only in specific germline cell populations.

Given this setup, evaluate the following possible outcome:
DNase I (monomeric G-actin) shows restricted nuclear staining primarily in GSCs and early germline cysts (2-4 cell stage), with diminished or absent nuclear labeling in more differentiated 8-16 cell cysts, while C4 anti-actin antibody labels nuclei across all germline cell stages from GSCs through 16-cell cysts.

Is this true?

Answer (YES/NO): NO